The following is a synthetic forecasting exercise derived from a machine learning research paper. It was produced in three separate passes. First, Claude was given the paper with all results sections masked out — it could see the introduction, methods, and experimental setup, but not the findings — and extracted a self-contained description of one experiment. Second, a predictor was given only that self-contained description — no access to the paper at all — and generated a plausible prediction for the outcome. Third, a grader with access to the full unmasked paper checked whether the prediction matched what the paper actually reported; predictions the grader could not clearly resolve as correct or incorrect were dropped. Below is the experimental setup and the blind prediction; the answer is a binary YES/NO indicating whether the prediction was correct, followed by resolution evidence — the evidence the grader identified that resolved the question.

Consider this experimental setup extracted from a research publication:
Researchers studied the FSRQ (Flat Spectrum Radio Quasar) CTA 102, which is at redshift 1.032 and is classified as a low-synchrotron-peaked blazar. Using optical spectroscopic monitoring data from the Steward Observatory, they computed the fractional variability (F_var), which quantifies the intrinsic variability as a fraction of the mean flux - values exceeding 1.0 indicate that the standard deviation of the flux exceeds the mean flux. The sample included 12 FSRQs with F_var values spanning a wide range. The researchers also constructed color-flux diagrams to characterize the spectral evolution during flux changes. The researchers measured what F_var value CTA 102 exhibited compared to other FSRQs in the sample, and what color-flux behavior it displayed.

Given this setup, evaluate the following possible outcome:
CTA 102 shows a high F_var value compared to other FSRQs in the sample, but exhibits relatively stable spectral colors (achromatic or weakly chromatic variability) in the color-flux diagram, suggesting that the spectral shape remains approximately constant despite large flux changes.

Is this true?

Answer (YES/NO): NO